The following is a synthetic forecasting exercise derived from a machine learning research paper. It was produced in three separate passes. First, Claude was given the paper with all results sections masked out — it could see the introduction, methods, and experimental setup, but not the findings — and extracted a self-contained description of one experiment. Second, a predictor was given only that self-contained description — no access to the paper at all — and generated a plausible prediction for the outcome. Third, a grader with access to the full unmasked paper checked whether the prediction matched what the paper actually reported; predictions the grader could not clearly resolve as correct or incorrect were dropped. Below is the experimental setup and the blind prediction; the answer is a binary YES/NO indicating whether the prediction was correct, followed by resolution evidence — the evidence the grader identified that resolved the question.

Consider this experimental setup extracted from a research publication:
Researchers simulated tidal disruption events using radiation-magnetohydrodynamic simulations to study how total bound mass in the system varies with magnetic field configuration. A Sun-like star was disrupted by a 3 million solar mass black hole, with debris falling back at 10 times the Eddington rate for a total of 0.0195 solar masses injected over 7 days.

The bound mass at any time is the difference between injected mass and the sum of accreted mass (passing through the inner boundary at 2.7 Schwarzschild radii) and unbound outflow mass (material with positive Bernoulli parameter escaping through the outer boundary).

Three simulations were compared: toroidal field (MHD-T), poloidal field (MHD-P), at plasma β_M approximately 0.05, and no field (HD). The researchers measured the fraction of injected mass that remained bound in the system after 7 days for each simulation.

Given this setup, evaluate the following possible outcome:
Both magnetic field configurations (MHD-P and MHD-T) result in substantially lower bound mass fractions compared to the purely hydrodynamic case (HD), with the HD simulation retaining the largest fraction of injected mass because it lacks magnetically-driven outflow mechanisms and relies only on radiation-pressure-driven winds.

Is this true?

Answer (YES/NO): NO